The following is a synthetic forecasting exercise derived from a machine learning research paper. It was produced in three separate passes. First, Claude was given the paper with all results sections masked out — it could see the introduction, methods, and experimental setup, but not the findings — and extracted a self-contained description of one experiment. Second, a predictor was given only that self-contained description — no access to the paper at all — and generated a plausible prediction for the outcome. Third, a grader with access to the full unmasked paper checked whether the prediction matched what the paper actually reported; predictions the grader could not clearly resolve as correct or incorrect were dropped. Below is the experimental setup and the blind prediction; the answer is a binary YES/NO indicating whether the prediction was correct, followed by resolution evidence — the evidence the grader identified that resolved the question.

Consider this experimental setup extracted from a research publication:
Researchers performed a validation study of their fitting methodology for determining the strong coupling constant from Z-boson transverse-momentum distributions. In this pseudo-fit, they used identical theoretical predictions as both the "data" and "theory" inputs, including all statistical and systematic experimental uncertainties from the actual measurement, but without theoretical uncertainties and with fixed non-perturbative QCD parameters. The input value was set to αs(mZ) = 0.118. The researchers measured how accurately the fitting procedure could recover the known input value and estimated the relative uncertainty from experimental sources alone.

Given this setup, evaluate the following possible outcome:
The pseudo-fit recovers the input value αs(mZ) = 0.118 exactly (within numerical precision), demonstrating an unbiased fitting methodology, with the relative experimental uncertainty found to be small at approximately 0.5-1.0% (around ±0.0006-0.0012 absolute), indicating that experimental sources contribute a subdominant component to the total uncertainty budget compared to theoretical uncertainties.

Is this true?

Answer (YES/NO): NO